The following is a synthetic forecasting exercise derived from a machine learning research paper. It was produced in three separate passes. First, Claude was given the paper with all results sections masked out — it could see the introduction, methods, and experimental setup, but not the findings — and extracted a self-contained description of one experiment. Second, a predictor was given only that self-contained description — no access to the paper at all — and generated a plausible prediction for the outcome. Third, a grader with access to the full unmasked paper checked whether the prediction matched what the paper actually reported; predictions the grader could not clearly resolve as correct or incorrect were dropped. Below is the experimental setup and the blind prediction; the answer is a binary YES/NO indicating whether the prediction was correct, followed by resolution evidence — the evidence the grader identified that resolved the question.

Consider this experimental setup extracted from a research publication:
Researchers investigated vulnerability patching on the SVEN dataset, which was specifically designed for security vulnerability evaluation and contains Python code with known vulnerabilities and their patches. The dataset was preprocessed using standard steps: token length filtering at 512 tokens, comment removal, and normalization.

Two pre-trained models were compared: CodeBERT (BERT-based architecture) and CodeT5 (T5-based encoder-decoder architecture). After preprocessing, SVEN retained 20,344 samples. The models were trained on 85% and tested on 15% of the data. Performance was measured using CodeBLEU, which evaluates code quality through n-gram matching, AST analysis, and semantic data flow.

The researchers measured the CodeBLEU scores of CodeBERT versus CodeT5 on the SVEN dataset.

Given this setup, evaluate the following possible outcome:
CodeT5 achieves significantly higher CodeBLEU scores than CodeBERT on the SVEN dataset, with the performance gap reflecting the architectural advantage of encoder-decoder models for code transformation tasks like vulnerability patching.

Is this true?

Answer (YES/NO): YES